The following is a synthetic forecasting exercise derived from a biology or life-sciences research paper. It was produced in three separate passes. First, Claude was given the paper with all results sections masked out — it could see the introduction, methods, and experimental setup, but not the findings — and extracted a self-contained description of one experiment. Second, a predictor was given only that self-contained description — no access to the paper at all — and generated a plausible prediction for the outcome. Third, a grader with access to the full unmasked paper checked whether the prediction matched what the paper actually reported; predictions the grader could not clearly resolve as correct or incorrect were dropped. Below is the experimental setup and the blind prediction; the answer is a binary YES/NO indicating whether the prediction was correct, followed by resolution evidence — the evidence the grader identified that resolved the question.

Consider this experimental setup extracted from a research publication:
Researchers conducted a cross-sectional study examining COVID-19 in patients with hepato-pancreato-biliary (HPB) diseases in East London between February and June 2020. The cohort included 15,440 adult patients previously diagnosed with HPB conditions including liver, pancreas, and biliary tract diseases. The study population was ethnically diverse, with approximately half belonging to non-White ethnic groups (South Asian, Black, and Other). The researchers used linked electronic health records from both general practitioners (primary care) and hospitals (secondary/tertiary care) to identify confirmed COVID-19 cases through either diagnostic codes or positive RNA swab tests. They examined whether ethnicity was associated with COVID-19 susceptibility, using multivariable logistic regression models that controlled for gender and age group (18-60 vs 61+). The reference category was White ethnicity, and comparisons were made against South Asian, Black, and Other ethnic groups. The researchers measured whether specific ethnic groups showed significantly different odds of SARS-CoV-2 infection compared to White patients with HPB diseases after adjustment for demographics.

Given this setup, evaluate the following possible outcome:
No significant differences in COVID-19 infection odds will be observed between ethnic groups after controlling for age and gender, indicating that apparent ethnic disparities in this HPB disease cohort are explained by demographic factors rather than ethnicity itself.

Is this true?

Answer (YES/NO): NO